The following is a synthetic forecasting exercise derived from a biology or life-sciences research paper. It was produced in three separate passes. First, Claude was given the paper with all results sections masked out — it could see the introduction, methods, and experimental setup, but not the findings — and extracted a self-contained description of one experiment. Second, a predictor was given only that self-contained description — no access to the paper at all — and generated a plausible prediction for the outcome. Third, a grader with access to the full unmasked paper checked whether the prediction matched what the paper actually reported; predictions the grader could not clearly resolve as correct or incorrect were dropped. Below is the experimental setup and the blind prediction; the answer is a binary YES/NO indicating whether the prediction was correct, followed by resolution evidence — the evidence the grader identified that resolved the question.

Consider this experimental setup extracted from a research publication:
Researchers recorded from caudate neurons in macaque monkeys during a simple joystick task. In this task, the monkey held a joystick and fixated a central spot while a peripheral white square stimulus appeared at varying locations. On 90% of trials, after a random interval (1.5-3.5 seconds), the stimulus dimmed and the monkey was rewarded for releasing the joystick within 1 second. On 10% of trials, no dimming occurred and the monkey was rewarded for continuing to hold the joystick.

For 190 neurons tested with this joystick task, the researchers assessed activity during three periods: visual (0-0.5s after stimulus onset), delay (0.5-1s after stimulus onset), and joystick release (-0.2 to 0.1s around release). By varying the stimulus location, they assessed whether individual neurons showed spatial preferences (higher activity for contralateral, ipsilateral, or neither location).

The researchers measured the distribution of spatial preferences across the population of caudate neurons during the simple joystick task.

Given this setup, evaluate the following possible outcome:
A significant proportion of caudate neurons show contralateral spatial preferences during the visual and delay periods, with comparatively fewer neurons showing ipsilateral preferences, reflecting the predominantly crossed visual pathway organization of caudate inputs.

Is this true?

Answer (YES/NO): YES